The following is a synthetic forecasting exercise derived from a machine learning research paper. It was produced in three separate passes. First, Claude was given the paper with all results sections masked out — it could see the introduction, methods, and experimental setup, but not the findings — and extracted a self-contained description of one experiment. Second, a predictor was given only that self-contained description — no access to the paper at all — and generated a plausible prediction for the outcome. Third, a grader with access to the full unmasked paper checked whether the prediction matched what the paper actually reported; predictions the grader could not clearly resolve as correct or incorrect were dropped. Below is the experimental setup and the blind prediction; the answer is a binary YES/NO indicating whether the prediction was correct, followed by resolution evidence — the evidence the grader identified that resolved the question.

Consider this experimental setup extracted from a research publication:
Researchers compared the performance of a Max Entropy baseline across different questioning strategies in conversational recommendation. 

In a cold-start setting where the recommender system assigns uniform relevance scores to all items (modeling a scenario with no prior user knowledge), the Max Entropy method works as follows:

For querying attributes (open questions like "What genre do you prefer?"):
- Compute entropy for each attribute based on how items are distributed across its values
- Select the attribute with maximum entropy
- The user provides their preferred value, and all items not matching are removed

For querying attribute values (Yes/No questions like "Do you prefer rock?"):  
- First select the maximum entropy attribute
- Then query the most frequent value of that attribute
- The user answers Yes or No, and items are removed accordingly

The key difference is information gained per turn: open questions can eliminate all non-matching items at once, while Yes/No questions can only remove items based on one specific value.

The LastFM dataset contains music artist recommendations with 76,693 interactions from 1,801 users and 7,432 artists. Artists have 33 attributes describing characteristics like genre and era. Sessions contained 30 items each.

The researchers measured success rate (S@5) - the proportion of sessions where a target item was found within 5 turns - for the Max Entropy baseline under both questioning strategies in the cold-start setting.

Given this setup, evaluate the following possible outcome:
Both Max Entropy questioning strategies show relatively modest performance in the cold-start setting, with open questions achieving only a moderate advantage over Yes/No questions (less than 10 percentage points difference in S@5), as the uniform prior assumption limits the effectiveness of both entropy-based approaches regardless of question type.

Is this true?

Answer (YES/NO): NO